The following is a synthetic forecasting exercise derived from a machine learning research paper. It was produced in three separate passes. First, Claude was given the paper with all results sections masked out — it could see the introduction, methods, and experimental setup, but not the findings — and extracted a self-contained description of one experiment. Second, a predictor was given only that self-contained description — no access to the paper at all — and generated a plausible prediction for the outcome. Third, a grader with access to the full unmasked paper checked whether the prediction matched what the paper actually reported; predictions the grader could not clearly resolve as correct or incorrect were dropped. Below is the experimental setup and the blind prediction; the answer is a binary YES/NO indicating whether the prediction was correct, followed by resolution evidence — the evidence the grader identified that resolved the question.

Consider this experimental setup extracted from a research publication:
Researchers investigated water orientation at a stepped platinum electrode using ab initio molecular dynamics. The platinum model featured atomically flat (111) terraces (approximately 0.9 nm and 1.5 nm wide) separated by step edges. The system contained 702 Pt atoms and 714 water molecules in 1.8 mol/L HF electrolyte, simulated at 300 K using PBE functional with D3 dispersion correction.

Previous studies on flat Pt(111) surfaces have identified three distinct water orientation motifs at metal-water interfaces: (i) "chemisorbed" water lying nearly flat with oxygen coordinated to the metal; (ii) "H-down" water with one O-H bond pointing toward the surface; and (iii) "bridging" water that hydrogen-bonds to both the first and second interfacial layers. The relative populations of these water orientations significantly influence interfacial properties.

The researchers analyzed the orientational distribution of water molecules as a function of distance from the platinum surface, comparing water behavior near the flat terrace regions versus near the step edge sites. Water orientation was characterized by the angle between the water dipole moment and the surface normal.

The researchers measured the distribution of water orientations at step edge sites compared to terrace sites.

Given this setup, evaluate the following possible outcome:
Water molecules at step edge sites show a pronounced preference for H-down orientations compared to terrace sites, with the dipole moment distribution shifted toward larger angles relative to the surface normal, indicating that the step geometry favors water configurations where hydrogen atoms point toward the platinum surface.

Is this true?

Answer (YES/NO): NO